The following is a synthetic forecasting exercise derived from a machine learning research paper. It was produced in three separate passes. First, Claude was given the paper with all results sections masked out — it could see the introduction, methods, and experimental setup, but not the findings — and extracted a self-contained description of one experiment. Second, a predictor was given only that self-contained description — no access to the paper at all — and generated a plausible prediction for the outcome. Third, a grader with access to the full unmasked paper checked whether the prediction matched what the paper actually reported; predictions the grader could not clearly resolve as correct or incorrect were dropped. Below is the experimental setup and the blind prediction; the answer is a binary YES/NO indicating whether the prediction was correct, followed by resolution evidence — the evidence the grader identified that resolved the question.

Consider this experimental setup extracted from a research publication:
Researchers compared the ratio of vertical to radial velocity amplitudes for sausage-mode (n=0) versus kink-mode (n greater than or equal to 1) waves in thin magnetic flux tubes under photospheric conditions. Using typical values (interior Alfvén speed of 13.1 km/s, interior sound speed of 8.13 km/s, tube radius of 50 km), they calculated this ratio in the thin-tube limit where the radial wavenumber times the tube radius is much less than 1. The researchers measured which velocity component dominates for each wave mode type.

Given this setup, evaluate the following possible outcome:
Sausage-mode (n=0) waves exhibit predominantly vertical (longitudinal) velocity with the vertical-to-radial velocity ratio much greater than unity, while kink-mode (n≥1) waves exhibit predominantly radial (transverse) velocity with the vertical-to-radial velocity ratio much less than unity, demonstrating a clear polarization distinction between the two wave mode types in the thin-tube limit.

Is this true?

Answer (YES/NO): YES